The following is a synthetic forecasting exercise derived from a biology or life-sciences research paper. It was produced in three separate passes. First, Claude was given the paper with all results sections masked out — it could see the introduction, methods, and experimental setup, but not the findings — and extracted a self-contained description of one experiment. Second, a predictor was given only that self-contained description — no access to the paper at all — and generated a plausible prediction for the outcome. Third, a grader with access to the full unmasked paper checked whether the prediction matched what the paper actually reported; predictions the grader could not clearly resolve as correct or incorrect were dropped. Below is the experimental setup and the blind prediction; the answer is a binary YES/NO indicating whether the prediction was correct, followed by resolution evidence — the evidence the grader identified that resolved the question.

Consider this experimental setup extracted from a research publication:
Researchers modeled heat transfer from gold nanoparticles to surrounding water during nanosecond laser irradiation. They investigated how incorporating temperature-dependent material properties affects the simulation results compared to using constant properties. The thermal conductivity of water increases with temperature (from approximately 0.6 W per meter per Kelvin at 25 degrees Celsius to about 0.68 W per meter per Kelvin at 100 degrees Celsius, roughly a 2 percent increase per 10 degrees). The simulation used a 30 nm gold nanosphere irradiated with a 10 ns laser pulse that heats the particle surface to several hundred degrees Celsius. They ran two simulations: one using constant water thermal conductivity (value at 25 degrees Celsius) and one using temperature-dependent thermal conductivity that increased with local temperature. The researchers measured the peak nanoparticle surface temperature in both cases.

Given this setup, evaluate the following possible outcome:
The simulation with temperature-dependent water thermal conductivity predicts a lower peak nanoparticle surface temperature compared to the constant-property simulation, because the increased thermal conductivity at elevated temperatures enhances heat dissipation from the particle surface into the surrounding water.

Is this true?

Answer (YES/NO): YES